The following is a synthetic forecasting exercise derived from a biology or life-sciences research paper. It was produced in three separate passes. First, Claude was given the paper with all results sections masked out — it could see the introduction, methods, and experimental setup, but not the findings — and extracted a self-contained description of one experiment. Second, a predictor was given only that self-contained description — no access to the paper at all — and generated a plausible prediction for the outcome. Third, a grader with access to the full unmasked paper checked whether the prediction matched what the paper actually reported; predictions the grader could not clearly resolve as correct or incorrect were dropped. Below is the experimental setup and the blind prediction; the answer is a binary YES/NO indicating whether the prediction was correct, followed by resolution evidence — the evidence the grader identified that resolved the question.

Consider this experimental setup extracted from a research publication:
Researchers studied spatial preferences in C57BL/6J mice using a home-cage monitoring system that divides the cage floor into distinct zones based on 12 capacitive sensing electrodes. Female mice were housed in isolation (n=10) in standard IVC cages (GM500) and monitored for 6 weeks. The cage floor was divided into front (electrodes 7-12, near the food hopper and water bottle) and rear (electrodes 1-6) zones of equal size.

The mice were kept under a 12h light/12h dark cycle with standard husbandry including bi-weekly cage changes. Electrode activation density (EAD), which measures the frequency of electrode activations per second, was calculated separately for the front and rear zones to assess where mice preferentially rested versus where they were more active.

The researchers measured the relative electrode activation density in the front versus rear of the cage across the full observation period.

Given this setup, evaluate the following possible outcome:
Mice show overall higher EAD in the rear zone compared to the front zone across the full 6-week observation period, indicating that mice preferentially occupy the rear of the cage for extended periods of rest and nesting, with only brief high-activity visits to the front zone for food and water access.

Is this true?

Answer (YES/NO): NO